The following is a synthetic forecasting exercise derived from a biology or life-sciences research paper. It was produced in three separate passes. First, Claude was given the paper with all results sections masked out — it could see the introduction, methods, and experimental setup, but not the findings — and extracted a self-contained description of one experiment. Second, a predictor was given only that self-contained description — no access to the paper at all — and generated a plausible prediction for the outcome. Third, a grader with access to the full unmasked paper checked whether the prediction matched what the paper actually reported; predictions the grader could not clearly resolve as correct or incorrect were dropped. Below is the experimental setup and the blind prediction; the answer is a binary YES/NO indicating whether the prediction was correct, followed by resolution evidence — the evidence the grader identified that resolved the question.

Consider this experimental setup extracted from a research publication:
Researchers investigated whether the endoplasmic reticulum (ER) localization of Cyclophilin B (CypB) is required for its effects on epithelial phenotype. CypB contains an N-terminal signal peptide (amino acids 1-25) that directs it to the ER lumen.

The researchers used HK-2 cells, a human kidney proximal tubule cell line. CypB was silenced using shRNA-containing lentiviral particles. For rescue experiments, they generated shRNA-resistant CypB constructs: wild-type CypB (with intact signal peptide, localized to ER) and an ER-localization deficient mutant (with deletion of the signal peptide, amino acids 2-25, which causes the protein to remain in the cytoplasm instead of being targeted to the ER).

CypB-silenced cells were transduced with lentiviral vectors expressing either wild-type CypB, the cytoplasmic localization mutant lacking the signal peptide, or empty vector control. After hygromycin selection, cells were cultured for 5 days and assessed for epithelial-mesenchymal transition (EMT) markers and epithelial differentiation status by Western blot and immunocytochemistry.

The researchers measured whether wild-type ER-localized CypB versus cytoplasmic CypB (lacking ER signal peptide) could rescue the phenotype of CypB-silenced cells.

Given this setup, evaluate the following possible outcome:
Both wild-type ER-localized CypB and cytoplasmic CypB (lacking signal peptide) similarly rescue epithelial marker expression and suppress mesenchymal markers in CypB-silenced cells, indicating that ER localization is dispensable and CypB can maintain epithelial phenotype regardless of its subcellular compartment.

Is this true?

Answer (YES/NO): NO